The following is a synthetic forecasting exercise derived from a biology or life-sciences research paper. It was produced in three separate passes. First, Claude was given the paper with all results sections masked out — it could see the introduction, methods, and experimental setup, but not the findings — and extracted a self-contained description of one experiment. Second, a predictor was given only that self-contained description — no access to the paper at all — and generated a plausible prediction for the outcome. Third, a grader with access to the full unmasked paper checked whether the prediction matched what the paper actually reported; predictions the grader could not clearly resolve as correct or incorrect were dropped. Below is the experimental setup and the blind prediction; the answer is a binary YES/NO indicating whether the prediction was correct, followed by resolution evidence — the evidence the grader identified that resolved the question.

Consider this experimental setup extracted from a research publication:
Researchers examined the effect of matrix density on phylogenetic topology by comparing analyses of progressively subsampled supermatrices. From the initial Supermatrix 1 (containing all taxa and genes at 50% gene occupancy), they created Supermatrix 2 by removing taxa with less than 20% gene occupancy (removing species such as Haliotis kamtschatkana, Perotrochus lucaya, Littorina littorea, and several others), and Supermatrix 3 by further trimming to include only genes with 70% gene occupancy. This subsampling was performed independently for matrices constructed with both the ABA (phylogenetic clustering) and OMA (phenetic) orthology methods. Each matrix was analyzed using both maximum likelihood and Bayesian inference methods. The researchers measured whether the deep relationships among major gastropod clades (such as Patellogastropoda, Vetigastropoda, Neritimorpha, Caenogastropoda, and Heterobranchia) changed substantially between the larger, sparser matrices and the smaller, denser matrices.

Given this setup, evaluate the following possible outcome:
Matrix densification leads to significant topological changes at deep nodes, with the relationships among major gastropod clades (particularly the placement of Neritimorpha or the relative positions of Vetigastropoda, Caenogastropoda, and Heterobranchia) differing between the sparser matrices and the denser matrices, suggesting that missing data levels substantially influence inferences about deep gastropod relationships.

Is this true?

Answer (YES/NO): NO